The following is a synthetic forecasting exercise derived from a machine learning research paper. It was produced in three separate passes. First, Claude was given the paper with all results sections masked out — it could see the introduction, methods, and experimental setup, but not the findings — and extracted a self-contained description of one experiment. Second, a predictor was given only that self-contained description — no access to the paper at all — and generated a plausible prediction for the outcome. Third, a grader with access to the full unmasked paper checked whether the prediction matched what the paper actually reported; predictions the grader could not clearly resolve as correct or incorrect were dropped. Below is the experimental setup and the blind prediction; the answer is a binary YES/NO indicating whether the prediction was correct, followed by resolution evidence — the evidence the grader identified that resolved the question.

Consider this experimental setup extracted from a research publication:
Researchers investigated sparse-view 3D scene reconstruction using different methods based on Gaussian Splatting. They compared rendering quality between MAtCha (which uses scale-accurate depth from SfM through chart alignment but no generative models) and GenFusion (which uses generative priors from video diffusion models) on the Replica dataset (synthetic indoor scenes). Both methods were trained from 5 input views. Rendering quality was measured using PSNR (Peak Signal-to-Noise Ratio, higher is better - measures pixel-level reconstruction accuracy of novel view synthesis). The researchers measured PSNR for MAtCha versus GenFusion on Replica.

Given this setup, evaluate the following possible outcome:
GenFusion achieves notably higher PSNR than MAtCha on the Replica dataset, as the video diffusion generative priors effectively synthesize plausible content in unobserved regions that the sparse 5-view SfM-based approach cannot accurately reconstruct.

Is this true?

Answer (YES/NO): YES